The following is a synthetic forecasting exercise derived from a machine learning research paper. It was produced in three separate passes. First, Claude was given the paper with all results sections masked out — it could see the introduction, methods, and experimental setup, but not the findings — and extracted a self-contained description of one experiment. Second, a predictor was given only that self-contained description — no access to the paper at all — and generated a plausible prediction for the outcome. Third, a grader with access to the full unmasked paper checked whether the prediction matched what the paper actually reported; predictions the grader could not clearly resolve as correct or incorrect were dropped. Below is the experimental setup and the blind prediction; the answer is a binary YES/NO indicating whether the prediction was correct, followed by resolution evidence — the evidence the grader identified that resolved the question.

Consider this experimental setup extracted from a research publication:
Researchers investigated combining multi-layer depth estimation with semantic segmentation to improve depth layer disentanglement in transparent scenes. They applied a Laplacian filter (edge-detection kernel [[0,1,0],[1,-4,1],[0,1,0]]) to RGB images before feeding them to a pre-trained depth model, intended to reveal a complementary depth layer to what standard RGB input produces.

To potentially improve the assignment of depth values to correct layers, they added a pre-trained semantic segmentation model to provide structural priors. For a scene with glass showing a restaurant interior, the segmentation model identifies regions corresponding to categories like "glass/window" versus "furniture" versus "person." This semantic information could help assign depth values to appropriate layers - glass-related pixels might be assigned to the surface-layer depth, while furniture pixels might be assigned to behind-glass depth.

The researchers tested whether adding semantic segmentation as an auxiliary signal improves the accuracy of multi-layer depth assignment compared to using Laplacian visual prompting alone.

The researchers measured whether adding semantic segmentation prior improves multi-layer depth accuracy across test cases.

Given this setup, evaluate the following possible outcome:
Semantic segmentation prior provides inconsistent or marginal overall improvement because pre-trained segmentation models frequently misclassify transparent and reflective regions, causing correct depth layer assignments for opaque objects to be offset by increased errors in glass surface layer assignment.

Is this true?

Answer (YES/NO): YES